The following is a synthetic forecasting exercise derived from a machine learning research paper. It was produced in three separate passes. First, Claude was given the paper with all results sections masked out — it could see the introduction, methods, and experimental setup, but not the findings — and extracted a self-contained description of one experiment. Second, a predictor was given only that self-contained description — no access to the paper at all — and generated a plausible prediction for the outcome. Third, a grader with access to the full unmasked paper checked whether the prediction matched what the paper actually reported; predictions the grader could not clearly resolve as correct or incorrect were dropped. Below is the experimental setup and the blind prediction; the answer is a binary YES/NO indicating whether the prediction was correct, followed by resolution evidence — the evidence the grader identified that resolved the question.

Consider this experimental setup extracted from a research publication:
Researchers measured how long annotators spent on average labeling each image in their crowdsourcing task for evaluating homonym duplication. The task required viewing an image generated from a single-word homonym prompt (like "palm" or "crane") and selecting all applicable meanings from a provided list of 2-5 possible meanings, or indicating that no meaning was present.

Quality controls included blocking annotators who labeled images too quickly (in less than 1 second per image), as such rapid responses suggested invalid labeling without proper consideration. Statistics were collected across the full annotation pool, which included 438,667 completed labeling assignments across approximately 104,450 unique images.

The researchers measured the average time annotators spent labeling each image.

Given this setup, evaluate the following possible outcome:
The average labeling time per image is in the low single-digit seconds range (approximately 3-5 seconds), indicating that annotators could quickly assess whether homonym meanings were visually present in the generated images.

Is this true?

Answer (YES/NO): YES